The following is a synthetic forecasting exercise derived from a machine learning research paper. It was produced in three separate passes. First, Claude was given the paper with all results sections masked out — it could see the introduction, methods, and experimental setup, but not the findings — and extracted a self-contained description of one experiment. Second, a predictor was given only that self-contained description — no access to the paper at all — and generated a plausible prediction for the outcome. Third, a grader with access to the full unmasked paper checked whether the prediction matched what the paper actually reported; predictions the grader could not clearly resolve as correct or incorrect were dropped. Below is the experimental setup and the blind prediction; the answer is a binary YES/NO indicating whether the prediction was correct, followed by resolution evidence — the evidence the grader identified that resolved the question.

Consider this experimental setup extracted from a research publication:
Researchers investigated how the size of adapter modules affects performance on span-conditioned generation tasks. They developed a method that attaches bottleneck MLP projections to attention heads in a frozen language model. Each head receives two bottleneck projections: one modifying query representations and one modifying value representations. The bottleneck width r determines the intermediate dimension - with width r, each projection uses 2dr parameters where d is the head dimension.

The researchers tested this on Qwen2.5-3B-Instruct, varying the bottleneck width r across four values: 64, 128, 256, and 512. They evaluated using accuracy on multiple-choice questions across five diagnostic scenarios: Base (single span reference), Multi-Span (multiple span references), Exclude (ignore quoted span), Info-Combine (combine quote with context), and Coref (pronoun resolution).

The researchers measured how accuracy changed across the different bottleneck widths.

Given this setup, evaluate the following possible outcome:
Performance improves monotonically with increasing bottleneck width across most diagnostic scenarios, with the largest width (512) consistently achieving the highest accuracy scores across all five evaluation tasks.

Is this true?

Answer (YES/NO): NO